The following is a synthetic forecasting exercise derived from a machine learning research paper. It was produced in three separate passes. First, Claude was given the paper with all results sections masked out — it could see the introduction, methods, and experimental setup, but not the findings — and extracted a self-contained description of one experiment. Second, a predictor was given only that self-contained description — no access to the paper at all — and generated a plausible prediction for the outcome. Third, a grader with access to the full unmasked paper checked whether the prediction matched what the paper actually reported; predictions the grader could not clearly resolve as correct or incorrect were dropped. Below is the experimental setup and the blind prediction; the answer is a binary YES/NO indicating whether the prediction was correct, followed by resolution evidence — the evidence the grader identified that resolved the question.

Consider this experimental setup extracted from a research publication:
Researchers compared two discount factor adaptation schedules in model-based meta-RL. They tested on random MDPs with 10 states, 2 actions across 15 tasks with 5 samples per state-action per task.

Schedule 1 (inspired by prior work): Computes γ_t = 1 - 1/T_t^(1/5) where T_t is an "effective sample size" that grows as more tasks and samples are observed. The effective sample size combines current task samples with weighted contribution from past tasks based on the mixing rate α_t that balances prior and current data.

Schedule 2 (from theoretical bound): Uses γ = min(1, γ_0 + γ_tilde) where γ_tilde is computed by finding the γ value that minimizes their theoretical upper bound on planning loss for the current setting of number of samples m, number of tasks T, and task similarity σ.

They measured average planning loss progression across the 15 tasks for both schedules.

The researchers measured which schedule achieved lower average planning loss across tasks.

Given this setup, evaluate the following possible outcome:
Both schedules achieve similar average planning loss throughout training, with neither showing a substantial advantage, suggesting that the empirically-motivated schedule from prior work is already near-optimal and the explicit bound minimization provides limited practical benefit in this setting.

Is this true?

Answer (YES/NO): YES